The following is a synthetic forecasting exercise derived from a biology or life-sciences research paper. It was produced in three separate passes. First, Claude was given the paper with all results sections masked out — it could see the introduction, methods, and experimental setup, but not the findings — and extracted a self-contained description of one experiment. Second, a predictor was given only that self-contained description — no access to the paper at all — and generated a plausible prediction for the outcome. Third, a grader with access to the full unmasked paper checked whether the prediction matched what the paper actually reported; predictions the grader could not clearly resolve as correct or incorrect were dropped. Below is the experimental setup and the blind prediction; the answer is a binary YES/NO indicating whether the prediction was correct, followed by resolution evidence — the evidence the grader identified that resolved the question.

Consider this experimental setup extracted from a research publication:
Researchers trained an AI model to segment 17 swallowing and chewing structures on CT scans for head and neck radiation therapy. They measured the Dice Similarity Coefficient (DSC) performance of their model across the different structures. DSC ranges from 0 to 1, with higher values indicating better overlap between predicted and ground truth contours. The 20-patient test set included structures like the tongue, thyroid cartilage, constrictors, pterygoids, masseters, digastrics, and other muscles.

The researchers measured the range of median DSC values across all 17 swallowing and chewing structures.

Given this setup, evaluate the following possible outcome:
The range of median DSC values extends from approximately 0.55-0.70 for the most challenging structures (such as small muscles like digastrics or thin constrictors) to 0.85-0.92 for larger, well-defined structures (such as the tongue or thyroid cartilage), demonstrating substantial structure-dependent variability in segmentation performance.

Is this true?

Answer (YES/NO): NO